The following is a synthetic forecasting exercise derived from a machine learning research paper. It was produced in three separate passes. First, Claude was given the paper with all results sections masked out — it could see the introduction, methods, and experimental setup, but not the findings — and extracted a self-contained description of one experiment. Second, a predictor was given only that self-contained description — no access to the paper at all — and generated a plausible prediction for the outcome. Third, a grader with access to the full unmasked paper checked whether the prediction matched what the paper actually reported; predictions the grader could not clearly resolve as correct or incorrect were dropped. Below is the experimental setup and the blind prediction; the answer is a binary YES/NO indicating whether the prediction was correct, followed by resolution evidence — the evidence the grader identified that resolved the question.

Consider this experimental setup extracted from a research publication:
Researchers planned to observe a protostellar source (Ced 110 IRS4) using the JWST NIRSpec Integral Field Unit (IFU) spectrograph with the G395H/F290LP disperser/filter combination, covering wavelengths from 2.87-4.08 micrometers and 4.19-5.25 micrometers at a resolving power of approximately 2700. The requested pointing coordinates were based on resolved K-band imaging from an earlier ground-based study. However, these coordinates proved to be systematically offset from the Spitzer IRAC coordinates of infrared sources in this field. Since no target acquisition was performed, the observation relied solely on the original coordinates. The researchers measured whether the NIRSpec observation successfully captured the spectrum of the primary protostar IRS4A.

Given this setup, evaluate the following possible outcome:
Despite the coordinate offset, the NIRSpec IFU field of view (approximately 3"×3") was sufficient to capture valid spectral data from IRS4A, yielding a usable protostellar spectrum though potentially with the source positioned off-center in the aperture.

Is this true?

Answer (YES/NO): NO